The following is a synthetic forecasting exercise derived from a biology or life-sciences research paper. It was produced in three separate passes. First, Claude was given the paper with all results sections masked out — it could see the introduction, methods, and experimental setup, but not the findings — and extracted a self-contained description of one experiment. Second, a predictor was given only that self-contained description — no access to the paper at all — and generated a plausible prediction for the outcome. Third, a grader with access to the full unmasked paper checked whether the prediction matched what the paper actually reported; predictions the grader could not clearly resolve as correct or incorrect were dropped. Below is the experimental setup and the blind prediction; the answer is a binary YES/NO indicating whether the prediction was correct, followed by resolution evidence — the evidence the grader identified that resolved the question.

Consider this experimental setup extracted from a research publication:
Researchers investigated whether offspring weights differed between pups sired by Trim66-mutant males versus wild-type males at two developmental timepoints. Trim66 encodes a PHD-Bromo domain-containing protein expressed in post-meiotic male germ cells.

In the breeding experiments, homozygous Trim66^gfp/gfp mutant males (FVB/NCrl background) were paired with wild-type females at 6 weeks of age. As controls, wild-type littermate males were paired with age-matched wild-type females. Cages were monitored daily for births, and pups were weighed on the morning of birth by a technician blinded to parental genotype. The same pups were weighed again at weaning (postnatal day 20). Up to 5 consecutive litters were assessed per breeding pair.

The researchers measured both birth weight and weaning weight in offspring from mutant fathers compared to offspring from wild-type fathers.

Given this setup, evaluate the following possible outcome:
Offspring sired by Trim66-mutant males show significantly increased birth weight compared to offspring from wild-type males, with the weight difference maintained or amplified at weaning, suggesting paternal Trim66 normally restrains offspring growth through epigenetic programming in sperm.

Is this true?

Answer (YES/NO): YES